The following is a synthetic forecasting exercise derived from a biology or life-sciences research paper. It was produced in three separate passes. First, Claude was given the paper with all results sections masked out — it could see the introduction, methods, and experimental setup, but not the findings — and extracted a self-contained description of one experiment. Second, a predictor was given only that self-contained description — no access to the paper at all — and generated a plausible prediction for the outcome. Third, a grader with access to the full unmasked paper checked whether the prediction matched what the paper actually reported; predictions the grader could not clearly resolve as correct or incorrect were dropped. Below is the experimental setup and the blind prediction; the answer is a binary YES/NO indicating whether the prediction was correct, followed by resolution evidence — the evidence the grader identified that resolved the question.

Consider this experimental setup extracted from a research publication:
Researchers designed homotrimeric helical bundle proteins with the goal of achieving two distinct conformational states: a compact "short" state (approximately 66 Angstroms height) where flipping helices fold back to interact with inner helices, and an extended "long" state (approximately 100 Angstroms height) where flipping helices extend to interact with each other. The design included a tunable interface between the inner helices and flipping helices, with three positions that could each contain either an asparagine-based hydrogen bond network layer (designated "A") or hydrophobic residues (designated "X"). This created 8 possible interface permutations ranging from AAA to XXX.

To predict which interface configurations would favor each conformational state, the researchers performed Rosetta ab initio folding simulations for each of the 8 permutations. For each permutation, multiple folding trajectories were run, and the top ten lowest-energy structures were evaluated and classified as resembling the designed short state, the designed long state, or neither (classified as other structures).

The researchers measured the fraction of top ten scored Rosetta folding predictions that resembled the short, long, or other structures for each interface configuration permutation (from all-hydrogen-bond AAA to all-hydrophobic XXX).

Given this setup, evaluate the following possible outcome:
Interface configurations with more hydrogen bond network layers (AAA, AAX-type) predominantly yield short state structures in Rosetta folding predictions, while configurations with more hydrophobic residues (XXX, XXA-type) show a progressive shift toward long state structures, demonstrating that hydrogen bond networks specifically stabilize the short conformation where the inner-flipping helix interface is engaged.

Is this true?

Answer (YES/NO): NO